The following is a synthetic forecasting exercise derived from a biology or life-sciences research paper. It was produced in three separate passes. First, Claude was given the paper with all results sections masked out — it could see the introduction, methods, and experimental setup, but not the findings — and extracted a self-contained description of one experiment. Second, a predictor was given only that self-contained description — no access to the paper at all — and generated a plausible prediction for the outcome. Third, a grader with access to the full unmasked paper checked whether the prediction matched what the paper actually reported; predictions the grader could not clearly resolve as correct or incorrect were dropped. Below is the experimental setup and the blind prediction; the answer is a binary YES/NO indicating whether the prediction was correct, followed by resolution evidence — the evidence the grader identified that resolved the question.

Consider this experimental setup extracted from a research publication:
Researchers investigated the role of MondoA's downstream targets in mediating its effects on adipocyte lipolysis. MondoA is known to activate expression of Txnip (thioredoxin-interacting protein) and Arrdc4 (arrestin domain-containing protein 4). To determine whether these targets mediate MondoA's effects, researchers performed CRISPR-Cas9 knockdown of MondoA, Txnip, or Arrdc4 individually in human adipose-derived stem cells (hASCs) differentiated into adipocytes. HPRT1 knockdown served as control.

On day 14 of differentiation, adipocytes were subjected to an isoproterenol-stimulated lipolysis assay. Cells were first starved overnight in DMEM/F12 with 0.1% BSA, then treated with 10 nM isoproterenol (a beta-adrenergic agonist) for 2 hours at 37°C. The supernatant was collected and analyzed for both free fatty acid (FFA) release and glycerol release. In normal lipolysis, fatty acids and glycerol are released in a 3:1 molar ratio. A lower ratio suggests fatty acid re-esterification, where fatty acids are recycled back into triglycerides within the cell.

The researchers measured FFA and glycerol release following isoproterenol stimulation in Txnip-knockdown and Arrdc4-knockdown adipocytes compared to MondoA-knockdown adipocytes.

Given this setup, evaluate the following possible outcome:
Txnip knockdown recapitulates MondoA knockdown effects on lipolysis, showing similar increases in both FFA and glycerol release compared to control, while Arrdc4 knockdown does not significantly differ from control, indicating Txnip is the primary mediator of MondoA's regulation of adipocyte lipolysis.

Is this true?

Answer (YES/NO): NO